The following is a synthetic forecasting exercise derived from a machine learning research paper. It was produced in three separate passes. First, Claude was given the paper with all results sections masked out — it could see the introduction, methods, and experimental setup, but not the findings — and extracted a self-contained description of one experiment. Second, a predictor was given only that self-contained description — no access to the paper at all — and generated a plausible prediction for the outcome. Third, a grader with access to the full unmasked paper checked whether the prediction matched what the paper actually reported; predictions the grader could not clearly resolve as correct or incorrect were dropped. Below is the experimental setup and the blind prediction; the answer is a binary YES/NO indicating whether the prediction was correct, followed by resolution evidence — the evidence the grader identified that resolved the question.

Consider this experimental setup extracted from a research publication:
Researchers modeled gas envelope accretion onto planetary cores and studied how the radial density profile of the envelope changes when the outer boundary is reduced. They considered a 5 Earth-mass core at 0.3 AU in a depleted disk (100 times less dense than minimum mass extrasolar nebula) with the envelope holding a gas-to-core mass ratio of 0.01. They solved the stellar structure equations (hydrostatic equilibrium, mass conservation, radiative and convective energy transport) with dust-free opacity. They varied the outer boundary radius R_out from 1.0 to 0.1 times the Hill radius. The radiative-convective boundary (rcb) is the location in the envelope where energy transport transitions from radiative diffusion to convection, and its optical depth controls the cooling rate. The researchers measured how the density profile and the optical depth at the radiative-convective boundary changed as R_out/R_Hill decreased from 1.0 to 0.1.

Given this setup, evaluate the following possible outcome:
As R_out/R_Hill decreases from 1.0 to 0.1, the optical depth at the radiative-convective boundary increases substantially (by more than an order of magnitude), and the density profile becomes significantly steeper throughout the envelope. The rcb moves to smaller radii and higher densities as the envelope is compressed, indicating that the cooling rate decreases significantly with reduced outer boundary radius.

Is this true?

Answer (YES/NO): NO